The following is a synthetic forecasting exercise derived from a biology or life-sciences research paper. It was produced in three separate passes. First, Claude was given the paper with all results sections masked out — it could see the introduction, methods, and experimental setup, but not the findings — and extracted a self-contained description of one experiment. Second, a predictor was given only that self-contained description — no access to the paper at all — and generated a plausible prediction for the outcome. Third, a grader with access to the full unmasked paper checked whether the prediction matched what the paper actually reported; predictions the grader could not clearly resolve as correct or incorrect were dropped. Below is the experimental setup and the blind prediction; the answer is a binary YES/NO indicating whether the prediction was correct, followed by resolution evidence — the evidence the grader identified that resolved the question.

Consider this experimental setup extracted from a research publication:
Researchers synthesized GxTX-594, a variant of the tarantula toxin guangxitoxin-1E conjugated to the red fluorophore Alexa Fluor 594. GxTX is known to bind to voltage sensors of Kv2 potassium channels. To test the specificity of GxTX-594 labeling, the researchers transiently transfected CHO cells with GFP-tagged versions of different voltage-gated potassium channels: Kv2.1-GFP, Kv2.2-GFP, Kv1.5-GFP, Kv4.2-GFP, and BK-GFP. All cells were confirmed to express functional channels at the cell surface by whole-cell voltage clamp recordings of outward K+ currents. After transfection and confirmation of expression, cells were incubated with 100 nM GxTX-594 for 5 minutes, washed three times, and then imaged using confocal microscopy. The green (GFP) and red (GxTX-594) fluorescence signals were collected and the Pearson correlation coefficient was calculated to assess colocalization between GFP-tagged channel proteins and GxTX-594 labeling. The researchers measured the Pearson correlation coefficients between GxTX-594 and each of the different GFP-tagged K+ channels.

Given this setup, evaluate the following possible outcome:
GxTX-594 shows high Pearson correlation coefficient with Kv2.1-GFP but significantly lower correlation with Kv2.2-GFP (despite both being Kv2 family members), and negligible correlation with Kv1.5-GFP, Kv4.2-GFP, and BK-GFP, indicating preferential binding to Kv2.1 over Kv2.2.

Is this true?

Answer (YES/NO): NO